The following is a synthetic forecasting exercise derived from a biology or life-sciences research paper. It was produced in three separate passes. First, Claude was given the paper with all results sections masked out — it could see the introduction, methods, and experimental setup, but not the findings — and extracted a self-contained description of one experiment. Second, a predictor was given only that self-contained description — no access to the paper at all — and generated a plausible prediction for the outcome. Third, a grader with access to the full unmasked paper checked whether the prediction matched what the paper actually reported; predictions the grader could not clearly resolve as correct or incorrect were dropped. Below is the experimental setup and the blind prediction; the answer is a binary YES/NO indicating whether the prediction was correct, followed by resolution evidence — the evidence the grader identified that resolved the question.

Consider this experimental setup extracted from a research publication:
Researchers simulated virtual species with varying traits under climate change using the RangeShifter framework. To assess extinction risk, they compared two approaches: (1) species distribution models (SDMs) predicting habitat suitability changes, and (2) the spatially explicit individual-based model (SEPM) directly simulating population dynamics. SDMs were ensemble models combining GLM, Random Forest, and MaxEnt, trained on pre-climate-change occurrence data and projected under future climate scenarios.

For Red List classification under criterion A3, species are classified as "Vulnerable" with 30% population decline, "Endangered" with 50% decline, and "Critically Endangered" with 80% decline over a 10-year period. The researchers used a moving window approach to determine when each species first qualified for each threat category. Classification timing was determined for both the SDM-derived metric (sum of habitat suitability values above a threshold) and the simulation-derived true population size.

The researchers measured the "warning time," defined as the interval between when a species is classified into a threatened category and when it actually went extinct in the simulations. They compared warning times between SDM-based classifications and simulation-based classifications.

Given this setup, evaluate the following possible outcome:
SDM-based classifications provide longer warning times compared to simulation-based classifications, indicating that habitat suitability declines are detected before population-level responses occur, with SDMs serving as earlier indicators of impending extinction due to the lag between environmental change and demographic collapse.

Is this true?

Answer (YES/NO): NO